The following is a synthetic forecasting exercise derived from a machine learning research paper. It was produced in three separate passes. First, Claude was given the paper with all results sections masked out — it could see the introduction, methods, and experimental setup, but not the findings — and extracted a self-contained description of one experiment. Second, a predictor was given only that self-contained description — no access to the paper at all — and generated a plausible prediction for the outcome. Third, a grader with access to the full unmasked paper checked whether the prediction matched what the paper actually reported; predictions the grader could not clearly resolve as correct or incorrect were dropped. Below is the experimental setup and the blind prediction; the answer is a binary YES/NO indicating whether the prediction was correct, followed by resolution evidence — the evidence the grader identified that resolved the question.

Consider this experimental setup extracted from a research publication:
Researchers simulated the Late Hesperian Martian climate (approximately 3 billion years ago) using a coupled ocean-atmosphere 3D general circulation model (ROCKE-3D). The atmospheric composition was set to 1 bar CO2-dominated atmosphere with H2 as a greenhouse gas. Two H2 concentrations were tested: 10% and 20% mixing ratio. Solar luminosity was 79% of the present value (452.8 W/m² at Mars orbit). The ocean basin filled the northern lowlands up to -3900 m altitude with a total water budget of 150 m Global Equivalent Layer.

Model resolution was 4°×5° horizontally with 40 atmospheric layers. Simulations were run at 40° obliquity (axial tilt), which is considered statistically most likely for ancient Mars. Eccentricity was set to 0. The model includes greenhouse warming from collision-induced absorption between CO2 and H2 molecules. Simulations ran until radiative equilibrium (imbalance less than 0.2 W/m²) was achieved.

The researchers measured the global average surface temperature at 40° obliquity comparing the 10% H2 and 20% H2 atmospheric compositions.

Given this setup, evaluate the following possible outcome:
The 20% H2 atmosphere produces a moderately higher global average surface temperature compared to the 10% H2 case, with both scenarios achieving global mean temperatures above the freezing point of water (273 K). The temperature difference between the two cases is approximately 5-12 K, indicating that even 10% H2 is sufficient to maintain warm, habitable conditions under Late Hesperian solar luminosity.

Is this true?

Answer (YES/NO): NO